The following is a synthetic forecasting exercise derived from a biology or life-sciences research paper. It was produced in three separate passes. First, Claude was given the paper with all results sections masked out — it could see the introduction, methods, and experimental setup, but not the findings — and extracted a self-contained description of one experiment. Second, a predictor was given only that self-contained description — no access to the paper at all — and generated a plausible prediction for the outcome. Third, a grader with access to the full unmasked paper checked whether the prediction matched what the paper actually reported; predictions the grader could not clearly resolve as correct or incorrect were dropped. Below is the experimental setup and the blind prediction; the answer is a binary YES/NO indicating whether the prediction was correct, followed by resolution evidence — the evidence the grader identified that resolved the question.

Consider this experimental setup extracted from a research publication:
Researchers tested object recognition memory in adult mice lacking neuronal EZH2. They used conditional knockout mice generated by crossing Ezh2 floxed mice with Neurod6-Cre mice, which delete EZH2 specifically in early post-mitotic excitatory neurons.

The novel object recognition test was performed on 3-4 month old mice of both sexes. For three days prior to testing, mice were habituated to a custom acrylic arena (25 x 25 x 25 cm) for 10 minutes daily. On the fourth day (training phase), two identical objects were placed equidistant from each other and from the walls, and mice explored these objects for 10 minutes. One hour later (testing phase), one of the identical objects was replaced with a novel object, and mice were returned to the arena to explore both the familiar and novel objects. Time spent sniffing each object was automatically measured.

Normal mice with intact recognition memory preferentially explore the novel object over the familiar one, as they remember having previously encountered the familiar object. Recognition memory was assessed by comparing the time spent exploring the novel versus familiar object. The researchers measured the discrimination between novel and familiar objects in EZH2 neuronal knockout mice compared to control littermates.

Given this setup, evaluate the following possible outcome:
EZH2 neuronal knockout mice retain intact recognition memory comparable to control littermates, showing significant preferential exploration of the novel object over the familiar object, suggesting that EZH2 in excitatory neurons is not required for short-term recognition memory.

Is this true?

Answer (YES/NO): NO